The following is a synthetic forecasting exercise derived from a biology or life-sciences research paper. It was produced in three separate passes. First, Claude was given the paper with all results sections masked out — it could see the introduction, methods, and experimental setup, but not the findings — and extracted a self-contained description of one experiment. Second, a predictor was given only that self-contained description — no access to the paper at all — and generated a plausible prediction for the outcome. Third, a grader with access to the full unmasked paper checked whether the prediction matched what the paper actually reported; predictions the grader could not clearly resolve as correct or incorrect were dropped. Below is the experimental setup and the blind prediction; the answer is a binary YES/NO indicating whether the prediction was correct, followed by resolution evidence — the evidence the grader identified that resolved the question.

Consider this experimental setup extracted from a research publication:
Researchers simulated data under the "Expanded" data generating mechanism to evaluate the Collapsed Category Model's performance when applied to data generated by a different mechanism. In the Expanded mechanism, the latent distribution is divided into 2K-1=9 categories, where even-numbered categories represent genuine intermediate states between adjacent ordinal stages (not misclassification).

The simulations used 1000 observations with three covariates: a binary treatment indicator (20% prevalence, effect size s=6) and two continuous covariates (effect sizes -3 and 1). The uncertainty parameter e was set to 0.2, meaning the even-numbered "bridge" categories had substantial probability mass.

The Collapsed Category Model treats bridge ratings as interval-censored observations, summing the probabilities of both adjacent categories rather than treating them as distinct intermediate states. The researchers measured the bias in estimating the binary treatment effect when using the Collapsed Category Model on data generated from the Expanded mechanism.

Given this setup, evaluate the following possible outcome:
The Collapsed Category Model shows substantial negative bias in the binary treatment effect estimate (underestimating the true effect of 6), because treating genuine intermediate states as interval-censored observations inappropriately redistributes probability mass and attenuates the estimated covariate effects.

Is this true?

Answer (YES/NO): NO